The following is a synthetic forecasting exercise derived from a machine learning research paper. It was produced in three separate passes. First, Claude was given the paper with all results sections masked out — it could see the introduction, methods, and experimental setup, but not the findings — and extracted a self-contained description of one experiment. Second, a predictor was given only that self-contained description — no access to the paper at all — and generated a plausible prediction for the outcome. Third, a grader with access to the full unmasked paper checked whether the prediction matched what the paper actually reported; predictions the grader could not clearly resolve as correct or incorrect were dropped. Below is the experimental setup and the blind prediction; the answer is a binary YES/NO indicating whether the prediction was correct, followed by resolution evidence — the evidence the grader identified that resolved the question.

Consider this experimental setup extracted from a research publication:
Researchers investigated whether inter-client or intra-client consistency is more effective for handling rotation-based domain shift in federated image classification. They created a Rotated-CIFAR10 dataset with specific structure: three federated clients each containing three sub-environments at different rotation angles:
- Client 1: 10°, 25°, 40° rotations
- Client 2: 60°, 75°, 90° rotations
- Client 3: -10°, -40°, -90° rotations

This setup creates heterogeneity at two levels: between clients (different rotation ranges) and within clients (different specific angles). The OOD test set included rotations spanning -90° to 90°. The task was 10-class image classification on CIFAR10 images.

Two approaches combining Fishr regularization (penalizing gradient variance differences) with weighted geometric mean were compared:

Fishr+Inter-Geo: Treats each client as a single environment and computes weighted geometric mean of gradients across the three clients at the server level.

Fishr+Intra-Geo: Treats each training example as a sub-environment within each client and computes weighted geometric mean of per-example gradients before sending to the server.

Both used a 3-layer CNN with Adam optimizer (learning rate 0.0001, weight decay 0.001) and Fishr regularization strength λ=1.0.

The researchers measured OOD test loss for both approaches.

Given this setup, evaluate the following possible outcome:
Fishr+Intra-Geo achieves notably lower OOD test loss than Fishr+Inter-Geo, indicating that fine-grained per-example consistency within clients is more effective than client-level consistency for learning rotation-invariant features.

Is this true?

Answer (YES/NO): NO